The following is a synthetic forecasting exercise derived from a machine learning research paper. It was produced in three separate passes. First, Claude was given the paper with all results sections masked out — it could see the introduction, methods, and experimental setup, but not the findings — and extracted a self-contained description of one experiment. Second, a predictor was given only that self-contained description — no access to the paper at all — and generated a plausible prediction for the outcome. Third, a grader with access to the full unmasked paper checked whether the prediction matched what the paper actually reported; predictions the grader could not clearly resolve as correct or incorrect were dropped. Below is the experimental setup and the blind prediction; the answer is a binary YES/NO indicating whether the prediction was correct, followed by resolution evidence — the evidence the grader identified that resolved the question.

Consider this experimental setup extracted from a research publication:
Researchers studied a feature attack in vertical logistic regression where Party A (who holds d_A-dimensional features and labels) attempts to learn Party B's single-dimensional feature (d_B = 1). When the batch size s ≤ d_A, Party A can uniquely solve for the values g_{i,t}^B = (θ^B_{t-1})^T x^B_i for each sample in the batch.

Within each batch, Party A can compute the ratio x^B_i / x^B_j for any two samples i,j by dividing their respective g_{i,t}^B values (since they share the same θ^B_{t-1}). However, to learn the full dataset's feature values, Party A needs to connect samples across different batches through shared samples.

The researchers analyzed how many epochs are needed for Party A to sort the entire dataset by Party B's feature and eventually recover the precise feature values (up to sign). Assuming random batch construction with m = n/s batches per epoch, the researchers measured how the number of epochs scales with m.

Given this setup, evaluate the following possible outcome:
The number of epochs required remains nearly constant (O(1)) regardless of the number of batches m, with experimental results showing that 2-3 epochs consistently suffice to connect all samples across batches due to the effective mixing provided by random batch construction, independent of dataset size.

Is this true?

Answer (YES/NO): NO